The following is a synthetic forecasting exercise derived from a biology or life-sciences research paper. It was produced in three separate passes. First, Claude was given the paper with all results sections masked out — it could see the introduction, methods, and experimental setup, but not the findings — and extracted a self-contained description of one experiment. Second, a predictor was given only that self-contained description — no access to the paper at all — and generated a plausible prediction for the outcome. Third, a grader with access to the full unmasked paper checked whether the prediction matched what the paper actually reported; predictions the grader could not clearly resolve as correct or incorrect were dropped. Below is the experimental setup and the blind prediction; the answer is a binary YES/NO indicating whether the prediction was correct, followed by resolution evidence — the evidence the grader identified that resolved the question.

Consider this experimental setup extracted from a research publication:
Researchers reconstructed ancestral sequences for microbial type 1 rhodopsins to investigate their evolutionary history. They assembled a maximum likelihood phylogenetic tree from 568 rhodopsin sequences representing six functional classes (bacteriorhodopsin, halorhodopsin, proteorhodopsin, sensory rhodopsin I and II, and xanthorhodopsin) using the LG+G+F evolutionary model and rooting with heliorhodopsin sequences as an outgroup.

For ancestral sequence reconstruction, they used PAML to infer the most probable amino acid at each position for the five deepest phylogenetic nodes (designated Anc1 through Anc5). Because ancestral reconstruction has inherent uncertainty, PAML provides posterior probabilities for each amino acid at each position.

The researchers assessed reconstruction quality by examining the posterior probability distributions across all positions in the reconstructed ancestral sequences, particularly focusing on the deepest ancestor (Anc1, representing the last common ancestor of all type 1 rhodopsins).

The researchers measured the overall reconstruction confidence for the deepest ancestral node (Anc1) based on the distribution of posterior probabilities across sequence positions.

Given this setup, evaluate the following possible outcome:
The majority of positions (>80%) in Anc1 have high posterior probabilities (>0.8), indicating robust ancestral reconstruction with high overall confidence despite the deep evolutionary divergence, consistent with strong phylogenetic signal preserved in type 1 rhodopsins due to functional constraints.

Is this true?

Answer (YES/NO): NO